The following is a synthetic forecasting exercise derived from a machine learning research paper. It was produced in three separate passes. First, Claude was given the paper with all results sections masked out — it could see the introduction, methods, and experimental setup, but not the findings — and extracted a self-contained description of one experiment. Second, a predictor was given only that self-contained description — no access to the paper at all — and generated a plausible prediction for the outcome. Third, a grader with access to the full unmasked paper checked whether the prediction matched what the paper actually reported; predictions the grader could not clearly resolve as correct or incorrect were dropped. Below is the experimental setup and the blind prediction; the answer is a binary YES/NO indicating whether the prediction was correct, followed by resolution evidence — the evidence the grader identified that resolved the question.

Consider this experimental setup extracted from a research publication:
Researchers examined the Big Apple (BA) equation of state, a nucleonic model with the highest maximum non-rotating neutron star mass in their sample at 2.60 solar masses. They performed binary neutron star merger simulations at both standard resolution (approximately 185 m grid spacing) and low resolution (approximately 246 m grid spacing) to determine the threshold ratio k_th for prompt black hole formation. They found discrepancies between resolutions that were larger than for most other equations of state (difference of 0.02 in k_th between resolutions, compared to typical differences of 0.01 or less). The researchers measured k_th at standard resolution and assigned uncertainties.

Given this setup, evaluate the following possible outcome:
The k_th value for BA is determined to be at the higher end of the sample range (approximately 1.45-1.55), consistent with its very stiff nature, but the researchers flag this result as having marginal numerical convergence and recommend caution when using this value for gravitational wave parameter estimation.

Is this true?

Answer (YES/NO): NO